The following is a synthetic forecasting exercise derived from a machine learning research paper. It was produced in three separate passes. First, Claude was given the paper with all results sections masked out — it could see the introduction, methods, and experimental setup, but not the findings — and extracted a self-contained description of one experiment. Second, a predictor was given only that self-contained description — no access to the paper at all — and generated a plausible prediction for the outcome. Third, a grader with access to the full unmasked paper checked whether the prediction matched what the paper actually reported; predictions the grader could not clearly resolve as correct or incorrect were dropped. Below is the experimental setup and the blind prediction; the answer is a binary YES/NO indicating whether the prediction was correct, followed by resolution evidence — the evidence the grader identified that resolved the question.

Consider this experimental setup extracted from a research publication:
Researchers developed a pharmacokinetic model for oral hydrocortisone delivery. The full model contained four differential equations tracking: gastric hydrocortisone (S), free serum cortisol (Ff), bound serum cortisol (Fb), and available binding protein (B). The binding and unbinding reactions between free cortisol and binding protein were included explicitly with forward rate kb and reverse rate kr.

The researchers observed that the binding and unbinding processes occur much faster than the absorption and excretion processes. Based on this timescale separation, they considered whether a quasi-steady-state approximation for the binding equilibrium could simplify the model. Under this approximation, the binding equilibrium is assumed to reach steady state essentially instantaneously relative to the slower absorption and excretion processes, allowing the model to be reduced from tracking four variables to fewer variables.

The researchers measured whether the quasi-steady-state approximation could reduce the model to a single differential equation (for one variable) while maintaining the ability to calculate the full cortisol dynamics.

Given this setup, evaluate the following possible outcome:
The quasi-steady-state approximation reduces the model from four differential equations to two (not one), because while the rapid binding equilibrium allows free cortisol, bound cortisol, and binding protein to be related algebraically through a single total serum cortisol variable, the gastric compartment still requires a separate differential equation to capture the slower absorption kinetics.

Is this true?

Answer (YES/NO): NO